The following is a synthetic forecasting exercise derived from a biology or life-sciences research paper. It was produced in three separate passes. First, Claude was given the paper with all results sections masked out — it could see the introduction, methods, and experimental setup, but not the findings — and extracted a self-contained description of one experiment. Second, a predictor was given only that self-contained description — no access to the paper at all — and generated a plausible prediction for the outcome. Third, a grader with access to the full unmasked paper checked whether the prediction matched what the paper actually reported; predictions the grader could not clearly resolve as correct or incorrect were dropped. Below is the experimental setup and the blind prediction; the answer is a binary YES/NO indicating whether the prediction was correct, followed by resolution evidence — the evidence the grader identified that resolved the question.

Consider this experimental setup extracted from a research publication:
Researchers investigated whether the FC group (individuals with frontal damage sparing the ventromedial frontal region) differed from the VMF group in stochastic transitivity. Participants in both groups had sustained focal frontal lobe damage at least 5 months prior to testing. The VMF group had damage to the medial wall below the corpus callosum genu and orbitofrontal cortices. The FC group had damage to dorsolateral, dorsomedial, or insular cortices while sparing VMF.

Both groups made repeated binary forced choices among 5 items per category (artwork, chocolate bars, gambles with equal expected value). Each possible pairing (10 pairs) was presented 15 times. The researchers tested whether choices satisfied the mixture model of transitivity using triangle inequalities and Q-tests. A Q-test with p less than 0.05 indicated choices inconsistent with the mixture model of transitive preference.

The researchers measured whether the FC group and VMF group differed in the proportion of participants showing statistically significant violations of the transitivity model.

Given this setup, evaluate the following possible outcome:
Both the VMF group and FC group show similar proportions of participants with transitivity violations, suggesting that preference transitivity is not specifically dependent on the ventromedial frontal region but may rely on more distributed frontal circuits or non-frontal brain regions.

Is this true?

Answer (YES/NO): YES